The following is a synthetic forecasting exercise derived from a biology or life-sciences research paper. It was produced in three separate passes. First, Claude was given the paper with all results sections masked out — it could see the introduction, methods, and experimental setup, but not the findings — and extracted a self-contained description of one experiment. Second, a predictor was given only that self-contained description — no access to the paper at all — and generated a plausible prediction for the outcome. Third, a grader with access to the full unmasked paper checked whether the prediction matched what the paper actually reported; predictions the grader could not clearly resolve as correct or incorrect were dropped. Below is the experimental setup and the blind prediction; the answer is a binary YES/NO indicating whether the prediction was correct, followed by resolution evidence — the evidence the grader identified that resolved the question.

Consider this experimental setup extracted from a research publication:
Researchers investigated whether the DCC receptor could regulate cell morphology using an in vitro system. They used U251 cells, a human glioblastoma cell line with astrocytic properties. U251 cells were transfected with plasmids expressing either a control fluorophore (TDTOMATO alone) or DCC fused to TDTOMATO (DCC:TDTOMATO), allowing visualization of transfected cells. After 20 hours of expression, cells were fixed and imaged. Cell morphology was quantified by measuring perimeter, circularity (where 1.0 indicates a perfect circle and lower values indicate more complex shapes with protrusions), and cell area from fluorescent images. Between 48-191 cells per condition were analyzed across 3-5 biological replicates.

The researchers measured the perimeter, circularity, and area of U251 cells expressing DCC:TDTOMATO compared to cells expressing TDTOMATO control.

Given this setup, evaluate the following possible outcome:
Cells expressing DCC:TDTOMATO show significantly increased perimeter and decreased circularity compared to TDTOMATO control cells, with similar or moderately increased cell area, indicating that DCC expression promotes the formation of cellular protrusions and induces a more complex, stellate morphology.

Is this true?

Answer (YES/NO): YES